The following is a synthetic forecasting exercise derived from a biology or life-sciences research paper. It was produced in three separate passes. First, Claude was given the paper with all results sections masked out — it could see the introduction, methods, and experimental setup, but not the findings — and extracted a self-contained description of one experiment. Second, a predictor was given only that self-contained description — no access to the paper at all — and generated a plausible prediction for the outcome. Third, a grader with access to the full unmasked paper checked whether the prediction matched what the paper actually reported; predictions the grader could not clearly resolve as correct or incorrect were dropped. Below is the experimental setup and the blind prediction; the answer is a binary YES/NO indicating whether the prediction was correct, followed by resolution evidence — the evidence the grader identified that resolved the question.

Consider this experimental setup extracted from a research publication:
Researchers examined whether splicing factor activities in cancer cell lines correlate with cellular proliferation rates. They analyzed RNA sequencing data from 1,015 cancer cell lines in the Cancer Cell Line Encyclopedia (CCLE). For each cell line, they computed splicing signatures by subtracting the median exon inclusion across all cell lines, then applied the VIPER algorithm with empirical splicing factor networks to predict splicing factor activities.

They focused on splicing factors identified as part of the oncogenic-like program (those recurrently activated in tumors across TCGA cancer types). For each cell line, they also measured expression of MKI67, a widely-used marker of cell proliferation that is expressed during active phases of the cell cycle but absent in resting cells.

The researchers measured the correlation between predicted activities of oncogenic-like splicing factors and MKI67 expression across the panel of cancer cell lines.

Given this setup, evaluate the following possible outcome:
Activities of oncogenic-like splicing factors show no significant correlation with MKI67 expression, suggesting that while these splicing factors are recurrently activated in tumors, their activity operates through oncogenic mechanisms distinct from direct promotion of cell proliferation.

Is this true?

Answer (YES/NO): NO